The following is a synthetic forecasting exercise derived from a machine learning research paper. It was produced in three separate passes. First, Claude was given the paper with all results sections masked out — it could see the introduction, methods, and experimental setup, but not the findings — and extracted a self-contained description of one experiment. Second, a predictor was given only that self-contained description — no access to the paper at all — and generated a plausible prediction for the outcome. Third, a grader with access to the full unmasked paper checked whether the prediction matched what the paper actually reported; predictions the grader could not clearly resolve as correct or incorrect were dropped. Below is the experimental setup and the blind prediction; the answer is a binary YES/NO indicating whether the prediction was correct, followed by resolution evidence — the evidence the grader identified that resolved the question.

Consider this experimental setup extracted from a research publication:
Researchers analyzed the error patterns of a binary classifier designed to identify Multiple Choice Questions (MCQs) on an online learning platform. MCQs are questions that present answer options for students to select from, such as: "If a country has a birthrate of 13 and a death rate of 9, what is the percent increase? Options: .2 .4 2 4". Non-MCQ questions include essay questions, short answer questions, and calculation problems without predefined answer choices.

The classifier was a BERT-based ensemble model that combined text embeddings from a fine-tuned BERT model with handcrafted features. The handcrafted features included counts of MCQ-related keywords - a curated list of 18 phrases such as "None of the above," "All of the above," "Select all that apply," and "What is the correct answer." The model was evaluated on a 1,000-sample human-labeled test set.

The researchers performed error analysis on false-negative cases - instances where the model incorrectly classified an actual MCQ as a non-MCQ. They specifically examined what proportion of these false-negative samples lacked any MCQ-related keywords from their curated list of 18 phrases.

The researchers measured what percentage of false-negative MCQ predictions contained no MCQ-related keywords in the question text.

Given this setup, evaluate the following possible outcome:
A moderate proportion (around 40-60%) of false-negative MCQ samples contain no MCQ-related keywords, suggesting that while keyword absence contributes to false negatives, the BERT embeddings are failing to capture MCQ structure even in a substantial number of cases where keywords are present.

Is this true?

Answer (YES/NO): NO